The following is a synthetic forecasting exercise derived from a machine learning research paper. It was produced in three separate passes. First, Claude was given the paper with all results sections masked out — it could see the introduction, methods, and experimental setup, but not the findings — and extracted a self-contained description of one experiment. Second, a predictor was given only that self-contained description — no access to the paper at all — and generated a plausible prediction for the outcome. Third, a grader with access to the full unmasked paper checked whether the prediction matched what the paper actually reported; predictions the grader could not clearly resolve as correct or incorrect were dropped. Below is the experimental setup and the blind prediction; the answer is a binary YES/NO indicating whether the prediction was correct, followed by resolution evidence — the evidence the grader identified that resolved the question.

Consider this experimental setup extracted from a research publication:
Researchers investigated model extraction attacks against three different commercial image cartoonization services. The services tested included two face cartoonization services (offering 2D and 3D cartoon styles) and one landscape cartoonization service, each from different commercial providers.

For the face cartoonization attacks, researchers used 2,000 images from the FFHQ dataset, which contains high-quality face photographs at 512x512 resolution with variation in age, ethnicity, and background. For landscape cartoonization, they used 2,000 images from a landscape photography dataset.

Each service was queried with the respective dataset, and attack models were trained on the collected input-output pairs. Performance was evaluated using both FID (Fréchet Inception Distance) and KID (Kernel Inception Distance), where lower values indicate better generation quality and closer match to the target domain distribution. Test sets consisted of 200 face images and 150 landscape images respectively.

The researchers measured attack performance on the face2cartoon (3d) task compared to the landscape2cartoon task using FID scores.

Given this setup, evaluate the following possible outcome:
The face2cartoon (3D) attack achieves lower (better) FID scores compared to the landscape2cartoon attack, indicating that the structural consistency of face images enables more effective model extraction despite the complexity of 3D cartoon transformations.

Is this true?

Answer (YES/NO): YES